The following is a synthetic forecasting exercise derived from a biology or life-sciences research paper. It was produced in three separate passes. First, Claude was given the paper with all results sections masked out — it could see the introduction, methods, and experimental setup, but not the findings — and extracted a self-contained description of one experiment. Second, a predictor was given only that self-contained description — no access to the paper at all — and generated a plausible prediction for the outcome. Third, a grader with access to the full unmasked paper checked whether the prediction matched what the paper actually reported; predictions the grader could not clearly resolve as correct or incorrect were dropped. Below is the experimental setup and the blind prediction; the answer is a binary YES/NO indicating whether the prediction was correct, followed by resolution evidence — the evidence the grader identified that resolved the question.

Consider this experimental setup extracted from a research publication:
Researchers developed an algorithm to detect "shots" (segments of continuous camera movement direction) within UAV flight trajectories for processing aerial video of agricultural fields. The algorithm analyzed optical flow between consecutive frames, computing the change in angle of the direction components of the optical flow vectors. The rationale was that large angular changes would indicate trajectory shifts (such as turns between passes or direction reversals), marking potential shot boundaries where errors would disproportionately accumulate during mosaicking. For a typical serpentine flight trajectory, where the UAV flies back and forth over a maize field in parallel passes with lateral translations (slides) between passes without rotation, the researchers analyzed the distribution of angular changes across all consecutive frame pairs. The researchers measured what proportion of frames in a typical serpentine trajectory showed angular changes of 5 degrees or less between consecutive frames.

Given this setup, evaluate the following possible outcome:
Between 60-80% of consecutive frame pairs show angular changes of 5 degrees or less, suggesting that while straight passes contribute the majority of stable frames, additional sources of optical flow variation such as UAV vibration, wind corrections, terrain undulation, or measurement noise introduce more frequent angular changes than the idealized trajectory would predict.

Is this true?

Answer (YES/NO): NO